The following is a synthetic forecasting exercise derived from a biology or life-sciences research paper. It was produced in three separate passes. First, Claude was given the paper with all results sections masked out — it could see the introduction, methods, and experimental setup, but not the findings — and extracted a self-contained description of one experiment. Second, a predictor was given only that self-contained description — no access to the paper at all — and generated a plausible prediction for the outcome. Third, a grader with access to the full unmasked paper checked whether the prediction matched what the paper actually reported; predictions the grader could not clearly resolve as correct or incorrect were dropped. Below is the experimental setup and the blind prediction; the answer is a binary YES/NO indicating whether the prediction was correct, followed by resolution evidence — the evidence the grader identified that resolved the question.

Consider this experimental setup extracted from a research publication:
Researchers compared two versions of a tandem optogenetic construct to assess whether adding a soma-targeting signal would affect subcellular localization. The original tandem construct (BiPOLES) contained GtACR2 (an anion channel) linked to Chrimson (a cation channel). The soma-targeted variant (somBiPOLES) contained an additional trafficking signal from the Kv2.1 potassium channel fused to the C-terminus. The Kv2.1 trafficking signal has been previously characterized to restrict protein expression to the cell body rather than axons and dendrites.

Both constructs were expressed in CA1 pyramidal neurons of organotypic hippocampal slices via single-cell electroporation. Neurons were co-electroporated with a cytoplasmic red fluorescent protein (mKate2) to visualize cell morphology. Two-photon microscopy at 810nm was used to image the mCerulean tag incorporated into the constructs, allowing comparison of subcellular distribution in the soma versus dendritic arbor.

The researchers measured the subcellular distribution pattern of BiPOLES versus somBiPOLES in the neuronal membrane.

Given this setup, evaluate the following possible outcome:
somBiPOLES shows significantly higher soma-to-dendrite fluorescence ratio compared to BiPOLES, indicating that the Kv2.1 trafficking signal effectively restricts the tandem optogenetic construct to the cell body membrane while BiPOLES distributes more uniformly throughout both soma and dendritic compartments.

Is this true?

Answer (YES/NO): NO